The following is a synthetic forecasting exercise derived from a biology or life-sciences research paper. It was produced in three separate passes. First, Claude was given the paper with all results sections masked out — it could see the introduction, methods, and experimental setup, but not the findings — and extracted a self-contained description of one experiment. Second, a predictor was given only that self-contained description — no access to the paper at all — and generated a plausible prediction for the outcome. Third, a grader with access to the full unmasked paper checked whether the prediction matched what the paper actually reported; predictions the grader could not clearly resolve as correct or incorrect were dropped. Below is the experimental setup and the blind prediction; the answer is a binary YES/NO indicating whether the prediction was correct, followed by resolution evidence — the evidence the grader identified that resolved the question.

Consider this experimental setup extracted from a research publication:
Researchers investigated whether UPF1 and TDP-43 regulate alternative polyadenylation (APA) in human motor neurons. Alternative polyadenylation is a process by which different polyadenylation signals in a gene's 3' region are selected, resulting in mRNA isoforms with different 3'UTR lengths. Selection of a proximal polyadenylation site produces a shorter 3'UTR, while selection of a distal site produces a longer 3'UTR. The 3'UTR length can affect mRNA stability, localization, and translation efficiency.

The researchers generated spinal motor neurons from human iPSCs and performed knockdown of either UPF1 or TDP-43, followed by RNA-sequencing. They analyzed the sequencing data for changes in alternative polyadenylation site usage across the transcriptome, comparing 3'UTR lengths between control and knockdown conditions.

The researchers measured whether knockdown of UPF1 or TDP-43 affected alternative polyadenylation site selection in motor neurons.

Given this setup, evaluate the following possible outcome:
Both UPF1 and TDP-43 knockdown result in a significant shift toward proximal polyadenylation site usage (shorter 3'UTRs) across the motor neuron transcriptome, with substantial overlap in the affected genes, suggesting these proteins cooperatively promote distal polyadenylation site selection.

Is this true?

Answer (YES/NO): NO